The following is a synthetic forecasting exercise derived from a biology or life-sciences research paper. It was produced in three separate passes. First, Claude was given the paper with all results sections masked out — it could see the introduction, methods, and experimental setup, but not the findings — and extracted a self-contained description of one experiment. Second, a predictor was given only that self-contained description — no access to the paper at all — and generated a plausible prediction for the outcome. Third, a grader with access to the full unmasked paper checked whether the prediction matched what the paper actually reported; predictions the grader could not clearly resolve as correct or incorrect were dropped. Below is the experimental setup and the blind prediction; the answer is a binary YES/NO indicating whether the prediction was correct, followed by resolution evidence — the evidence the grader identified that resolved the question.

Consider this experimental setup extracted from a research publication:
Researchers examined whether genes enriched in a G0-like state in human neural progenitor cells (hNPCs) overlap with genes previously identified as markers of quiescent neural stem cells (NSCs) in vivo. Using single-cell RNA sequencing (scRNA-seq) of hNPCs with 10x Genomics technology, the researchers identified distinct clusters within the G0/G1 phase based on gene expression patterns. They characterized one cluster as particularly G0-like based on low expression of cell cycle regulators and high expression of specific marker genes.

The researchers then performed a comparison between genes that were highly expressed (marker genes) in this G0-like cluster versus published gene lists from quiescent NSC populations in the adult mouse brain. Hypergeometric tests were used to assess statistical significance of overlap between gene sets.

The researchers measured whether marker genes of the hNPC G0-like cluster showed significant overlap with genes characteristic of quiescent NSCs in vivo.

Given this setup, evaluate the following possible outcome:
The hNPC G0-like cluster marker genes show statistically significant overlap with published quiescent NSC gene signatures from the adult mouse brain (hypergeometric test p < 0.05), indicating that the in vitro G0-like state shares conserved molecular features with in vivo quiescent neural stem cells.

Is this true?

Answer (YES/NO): YES